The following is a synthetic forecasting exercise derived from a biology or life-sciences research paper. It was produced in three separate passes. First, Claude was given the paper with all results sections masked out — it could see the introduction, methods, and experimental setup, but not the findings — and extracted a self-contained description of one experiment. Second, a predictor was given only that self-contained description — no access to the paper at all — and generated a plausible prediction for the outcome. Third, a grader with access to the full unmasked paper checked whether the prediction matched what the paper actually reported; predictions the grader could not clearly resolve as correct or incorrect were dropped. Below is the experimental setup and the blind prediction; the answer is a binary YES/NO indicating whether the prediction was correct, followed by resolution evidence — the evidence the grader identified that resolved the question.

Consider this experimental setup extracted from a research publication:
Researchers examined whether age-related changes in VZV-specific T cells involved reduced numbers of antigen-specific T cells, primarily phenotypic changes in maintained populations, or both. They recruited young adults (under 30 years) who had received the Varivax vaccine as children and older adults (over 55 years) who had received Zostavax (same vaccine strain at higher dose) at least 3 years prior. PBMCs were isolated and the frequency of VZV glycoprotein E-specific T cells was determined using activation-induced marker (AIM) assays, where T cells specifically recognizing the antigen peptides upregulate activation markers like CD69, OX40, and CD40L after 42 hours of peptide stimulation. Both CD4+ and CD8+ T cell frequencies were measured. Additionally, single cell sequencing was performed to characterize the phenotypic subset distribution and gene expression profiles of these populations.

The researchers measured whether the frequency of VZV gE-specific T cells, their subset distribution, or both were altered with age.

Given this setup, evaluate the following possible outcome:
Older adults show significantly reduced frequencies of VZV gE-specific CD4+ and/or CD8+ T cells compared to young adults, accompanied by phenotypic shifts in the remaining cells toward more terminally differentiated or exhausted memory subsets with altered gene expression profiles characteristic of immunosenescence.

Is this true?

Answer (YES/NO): NO